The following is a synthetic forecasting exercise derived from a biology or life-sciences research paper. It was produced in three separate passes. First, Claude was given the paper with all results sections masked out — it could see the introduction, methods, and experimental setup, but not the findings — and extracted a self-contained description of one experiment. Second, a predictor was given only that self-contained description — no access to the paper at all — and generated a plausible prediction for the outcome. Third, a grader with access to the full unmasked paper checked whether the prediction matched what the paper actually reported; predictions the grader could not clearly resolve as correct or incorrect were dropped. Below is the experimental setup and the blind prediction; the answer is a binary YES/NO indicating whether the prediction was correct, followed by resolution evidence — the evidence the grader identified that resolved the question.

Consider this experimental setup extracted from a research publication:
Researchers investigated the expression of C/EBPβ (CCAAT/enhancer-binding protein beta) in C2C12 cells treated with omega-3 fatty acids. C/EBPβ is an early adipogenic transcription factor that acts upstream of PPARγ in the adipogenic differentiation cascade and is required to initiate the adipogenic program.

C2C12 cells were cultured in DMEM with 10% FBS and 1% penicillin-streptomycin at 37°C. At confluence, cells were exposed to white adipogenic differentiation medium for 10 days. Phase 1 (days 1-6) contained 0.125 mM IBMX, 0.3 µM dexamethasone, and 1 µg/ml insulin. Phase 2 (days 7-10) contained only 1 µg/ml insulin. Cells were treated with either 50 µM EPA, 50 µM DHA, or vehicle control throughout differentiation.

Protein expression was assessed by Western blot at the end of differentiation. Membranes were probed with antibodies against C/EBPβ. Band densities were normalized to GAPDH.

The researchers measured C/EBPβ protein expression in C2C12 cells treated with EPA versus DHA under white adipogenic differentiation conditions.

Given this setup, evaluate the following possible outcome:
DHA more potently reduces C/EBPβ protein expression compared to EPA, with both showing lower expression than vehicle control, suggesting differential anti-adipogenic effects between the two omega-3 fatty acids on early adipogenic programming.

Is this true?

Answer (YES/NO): NO